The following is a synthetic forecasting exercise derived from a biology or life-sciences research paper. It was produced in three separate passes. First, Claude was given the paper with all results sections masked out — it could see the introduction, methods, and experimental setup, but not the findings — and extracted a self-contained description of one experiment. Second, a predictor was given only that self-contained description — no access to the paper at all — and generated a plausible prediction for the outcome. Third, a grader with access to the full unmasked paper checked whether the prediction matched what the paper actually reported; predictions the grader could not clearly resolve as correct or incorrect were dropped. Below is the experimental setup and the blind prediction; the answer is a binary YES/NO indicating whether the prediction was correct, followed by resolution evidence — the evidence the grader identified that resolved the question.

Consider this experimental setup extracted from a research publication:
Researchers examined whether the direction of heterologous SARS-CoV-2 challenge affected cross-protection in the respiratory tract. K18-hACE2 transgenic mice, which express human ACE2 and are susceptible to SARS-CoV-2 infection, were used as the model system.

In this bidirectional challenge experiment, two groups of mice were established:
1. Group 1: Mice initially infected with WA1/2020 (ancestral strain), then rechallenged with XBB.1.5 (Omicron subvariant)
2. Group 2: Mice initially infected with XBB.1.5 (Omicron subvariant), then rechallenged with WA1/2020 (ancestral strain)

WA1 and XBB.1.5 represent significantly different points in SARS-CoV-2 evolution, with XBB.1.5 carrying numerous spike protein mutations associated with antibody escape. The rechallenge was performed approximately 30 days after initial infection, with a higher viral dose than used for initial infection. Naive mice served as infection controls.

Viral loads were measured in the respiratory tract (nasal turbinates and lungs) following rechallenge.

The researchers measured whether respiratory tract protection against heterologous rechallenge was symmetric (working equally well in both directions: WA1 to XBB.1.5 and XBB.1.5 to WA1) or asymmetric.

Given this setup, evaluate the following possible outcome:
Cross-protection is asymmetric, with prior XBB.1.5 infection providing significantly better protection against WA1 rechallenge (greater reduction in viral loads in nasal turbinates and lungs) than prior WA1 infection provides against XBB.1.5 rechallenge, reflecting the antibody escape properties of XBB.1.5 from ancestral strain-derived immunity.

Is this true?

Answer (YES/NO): NO